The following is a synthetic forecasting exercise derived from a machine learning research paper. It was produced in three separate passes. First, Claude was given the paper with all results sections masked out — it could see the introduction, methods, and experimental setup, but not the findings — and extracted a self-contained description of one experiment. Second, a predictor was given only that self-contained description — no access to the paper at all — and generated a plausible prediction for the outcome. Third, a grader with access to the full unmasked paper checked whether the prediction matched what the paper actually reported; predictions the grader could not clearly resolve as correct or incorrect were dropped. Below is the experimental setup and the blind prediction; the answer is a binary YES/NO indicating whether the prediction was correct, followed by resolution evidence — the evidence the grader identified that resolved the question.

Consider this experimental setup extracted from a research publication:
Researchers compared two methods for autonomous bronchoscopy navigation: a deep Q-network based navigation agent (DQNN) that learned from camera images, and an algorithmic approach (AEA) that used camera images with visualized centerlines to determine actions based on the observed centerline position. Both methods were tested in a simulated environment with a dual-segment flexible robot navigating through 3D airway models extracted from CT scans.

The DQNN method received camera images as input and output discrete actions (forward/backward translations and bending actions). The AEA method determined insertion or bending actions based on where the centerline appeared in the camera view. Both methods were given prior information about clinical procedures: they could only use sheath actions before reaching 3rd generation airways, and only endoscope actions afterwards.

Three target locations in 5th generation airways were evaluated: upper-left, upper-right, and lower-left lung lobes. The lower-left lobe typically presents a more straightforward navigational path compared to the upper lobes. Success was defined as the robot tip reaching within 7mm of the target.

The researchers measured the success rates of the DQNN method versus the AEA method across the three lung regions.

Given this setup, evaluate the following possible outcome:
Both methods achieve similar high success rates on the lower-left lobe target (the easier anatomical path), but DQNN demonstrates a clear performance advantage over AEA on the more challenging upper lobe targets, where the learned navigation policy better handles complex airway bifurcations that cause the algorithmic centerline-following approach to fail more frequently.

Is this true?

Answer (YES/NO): NO